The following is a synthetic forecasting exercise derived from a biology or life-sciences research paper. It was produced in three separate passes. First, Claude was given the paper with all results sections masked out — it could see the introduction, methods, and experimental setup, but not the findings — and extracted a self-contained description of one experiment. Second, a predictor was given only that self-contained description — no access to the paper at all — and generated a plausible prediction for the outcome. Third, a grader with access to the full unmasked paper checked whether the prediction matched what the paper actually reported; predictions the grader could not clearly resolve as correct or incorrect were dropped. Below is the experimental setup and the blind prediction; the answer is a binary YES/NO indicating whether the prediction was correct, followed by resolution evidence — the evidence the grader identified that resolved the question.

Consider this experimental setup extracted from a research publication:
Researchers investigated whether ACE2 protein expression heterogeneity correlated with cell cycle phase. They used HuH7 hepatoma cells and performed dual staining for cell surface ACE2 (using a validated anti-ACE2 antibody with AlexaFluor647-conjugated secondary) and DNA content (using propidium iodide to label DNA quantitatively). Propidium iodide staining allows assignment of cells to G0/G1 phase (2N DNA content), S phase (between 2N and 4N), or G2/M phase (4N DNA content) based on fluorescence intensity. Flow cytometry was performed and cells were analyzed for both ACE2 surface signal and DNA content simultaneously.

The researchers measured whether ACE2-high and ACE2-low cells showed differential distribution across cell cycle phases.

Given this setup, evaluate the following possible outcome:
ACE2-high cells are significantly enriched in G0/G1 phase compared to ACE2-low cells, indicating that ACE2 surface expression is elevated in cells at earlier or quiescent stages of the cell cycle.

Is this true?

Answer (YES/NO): NO